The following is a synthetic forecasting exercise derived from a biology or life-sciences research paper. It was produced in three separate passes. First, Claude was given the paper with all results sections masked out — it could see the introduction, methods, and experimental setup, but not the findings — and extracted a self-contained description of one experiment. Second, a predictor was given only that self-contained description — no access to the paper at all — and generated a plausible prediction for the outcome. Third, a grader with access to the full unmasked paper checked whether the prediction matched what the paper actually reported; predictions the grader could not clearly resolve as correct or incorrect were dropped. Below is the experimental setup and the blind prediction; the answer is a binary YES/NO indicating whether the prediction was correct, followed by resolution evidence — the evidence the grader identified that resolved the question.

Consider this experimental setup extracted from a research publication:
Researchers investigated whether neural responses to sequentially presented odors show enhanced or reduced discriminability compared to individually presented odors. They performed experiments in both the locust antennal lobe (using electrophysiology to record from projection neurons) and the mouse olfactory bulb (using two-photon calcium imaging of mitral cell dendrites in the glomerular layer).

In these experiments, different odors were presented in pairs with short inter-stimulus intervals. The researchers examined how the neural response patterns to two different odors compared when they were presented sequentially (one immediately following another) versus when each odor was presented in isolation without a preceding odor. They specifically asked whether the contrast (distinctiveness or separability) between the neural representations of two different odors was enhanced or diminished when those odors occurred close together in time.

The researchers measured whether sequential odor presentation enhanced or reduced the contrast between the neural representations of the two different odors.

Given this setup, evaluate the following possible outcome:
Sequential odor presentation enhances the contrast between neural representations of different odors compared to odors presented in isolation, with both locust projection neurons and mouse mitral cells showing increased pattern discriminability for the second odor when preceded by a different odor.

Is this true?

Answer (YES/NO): YES